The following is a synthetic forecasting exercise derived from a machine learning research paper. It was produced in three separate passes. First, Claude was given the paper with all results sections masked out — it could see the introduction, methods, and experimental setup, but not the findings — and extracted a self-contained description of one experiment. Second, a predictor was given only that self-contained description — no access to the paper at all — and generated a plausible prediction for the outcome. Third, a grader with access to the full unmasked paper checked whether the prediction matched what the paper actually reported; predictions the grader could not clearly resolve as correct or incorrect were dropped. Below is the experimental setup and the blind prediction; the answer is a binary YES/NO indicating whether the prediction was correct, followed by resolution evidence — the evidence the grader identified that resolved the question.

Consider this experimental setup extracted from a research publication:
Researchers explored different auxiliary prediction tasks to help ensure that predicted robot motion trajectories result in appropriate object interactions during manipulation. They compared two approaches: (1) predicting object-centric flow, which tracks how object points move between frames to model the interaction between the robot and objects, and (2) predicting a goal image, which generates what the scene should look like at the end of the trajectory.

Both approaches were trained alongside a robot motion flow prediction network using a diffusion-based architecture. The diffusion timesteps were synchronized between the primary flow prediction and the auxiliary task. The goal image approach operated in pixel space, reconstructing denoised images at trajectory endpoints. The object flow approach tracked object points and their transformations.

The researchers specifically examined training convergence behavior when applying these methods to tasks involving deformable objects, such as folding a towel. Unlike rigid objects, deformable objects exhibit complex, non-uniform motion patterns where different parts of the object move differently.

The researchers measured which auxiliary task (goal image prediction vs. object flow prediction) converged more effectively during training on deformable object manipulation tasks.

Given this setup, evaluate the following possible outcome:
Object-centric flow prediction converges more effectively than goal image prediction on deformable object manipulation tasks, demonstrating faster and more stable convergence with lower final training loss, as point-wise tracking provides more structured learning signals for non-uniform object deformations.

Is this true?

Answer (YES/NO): NO